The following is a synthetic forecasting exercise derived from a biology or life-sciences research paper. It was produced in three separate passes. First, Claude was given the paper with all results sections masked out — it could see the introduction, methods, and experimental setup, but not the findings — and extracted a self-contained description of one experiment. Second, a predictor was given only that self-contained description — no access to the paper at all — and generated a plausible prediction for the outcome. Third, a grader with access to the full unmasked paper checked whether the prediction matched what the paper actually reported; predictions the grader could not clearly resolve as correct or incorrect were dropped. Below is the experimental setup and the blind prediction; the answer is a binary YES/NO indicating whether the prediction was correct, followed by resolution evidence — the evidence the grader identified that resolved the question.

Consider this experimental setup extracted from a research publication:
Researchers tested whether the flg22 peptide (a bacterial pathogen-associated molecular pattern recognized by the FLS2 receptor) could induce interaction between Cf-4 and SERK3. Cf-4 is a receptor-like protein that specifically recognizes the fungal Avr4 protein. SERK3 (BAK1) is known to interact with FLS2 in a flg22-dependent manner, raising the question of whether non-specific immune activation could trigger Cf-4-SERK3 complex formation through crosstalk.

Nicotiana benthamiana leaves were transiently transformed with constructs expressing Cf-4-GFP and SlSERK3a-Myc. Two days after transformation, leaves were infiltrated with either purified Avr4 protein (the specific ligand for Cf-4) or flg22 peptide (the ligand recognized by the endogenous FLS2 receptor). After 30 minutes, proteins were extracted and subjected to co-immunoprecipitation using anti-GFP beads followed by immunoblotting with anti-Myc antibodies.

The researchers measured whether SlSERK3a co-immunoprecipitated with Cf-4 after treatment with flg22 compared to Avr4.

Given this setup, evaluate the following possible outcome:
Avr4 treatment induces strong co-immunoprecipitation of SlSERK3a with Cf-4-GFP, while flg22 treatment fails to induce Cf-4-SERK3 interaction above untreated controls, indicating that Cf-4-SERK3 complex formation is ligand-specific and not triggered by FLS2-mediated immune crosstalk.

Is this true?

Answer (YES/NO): YES